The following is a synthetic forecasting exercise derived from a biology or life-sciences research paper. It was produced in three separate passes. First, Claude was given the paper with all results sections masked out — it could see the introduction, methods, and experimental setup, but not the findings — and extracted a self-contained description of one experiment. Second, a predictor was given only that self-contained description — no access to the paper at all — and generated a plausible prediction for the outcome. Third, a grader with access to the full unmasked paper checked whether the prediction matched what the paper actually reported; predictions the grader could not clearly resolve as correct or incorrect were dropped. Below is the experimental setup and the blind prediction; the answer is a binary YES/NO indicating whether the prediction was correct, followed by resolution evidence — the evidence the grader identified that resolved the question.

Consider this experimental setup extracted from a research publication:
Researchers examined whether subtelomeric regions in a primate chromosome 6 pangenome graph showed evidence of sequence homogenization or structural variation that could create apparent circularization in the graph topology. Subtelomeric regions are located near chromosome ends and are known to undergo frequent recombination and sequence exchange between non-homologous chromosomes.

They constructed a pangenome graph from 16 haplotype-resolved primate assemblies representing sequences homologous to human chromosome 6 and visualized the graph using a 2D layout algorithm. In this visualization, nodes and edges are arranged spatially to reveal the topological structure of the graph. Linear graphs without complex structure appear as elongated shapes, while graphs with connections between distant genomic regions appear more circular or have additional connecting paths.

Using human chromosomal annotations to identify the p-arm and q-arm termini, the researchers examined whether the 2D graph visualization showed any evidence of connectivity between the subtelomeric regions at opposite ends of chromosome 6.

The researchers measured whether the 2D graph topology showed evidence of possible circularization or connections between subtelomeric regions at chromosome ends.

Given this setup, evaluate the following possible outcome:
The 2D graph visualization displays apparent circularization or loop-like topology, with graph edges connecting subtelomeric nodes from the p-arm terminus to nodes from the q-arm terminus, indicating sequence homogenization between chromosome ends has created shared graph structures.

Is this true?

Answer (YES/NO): YES